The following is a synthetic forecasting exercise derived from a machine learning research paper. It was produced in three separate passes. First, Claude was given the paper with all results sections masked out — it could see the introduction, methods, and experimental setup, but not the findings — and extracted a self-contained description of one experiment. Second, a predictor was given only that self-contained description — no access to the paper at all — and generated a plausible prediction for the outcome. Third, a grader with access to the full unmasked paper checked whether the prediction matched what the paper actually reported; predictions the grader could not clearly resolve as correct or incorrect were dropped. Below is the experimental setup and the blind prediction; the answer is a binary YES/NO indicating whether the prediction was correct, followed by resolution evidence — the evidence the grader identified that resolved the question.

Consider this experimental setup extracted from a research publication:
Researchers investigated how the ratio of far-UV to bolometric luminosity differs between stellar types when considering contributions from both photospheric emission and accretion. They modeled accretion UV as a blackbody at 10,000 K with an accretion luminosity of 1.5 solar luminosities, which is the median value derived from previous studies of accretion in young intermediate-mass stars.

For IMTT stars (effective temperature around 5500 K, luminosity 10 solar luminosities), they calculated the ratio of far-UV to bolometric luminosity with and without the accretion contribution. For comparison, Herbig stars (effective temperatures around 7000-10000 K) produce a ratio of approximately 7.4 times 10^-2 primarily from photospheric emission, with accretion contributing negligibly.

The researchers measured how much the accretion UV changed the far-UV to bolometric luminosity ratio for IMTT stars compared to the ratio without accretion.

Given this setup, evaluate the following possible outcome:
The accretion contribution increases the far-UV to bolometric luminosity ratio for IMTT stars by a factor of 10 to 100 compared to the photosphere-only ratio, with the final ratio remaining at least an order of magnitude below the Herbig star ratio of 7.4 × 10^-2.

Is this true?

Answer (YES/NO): NO